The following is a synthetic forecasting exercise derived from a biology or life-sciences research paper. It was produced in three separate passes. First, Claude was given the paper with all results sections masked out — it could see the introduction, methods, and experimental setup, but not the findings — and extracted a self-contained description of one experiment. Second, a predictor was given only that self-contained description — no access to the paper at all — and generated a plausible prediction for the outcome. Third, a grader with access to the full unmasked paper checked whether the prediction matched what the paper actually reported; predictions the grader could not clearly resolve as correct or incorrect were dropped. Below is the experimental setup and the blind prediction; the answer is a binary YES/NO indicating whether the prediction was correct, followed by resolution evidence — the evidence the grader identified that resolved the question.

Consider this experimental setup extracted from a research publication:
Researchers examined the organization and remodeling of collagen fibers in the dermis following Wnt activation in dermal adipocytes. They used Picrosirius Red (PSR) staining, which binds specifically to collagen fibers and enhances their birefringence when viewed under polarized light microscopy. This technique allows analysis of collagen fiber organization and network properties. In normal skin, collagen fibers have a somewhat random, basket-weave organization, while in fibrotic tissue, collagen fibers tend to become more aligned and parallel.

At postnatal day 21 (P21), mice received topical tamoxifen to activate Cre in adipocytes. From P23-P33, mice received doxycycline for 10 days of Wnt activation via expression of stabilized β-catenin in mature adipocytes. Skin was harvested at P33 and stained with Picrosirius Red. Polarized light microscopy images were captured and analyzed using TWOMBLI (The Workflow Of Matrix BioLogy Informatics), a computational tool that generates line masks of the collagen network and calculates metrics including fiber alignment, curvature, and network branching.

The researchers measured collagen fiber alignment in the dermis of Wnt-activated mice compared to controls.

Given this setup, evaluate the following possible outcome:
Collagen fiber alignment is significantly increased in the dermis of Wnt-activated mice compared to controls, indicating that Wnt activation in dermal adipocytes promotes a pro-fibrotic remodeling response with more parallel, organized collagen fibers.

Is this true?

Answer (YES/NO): NO